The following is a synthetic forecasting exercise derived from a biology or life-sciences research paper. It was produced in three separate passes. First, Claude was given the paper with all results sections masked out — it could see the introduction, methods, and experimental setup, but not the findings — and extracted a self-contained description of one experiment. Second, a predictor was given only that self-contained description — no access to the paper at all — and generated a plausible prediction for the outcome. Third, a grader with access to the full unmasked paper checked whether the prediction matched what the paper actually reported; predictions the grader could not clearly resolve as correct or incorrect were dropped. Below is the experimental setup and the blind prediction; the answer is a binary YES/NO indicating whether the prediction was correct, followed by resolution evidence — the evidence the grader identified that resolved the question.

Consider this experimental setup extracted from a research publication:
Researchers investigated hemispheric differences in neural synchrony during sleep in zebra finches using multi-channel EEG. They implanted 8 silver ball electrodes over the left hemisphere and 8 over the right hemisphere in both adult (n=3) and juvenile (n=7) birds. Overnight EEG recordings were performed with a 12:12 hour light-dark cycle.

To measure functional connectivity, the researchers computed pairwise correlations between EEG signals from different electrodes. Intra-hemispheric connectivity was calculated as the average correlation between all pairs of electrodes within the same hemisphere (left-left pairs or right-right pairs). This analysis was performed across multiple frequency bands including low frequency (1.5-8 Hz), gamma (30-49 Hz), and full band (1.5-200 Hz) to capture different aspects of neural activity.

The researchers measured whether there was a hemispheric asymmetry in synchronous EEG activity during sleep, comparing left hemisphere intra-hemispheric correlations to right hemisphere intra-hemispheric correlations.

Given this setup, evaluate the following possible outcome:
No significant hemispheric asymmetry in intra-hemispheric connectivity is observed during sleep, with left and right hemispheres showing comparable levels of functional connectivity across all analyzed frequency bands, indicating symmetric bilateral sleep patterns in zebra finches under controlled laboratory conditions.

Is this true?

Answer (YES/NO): NO